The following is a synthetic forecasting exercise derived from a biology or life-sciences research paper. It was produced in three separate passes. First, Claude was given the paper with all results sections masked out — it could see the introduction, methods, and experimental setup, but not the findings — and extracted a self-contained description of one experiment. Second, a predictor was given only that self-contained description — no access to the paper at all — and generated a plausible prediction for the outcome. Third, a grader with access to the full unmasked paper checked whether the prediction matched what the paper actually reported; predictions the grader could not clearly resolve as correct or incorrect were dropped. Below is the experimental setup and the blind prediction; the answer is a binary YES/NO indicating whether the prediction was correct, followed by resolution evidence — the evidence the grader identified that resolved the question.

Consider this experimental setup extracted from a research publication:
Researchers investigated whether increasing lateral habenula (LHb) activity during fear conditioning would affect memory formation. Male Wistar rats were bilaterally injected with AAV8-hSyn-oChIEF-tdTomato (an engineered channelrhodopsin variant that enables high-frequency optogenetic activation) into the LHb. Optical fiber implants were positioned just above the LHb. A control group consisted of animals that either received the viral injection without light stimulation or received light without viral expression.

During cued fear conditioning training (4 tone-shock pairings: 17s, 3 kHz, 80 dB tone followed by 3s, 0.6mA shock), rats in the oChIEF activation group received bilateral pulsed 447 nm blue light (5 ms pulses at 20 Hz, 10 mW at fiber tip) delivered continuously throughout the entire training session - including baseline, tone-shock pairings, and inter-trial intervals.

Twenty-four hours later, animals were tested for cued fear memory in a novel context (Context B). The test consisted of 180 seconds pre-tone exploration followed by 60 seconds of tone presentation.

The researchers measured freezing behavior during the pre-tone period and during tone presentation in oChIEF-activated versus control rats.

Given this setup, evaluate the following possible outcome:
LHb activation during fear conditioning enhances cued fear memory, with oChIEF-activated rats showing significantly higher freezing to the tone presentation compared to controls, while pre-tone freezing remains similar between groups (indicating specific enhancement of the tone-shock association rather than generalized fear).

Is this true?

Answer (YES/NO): NO